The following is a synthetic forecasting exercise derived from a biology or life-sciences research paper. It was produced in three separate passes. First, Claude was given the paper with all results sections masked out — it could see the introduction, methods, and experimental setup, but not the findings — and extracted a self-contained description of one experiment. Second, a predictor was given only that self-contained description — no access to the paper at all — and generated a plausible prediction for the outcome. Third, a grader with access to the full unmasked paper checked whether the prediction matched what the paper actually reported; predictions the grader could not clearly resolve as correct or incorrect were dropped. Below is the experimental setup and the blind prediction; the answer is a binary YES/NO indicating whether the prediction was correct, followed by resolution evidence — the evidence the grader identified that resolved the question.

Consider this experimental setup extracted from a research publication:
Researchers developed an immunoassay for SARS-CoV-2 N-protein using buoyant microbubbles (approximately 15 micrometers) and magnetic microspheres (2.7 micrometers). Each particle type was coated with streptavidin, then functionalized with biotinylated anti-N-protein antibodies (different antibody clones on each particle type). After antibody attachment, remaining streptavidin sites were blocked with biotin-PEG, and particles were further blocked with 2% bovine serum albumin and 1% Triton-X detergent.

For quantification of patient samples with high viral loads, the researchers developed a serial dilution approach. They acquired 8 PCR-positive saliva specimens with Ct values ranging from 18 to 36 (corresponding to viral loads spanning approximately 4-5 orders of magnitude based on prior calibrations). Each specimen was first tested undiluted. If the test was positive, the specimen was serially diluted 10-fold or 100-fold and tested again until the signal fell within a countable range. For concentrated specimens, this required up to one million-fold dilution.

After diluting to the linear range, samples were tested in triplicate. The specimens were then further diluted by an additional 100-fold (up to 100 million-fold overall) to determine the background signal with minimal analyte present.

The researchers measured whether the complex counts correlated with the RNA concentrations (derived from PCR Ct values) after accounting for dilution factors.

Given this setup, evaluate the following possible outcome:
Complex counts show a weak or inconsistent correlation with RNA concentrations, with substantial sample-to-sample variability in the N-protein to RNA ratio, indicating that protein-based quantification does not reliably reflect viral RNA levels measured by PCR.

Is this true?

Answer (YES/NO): NO